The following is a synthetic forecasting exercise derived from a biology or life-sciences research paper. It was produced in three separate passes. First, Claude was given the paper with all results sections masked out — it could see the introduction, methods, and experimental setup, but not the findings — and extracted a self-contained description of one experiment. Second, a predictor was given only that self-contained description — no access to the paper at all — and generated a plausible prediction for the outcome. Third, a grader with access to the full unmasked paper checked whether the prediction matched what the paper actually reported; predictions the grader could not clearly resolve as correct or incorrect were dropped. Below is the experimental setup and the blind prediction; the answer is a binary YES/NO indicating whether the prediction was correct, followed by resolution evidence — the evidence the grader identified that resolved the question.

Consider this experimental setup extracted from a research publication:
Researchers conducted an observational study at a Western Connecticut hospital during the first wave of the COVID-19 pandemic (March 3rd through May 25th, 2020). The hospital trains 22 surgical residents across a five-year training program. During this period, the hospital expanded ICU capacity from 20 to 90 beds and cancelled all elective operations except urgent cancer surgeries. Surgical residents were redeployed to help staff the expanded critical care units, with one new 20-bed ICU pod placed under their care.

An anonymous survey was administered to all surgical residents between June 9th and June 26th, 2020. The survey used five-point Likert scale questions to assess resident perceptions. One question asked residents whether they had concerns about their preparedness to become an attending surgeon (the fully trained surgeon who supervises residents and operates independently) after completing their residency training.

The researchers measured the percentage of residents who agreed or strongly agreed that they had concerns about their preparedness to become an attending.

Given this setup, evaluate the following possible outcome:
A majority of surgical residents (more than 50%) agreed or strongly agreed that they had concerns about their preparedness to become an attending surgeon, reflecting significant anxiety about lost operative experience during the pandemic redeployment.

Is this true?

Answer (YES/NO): NO